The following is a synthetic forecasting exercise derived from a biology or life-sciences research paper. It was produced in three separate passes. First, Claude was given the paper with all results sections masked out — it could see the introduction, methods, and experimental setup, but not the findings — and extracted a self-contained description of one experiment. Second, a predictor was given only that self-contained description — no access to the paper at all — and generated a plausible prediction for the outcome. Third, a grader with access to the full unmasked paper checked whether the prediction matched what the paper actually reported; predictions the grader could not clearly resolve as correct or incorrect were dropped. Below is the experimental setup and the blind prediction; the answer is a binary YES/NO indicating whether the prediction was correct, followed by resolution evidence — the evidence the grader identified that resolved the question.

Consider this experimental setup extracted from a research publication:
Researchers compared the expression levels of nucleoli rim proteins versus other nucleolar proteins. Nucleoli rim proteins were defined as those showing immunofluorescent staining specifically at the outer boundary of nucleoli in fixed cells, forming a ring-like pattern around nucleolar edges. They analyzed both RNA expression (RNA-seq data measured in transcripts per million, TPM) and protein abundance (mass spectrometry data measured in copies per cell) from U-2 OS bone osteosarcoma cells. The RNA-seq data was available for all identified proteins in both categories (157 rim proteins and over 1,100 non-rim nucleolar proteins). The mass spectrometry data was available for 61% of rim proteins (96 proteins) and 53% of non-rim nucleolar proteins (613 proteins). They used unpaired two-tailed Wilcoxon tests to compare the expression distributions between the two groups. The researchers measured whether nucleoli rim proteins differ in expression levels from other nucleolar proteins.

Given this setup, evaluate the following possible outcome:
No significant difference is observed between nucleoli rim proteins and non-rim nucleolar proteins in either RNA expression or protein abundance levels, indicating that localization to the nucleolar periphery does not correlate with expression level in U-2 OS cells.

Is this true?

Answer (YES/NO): NO